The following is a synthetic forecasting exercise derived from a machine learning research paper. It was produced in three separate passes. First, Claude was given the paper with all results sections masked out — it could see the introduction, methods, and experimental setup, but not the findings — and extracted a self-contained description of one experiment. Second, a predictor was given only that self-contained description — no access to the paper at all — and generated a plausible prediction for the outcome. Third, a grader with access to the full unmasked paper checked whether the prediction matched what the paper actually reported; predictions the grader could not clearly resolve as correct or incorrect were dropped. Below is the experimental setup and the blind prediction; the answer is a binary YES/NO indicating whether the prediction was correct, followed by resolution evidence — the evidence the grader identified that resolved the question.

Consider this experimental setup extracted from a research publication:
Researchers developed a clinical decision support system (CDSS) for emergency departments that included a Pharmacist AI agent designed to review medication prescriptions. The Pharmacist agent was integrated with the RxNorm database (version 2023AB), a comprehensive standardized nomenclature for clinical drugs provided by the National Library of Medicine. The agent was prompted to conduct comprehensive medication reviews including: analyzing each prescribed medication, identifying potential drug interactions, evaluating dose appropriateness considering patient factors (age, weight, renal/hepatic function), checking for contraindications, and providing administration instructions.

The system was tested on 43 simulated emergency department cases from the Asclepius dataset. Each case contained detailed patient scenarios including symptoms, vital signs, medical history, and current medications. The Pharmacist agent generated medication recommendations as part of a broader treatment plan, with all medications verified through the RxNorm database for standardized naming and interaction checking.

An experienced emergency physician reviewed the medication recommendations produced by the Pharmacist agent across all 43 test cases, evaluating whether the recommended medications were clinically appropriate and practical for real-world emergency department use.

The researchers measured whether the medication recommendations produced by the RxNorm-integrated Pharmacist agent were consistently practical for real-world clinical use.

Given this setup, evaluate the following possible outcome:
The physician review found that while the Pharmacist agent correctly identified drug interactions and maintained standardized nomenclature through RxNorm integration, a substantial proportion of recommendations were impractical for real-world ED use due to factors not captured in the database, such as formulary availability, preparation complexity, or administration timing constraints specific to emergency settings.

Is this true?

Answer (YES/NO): NO